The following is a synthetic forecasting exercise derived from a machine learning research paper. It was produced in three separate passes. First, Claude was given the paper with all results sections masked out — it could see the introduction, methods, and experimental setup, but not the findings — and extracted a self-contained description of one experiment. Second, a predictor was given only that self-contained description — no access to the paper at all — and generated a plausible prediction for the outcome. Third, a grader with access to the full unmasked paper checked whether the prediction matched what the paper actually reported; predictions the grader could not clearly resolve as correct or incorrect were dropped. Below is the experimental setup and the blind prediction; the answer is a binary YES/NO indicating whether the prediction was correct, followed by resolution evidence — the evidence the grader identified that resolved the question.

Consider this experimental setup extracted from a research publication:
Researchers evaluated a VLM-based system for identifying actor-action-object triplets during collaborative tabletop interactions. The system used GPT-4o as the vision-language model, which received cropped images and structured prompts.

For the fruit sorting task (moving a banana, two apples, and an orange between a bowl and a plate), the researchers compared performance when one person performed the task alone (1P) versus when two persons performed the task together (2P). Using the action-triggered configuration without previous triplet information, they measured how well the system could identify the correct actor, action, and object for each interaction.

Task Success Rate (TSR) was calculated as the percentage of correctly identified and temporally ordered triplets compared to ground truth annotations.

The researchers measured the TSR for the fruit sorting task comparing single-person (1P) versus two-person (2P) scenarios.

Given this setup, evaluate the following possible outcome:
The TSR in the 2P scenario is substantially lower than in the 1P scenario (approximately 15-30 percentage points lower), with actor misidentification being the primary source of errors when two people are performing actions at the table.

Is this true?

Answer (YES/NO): NO